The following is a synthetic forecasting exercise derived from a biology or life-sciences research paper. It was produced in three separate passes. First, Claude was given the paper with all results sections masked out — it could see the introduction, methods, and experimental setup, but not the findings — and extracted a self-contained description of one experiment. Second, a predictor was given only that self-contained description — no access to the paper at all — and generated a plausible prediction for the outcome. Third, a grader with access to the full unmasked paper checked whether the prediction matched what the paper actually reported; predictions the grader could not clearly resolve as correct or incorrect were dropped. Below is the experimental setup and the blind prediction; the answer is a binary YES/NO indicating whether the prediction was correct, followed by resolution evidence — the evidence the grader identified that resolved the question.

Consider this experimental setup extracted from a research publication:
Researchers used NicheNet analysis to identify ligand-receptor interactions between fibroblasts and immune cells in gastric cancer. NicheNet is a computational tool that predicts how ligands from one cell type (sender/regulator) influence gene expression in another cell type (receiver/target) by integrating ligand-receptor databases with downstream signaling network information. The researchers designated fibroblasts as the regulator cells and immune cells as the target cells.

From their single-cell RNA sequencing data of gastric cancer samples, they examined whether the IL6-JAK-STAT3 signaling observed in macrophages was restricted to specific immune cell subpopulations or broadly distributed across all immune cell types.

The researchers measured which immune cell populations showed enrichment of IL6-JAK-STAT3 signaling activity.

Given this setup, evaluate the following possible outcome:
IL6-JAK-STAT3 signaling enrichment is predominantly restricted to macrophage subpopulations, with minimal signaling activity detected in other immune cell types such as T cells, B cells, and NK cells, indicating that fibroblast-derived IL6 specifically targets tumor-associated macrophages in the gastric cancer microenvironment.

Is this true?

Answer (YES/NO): NO